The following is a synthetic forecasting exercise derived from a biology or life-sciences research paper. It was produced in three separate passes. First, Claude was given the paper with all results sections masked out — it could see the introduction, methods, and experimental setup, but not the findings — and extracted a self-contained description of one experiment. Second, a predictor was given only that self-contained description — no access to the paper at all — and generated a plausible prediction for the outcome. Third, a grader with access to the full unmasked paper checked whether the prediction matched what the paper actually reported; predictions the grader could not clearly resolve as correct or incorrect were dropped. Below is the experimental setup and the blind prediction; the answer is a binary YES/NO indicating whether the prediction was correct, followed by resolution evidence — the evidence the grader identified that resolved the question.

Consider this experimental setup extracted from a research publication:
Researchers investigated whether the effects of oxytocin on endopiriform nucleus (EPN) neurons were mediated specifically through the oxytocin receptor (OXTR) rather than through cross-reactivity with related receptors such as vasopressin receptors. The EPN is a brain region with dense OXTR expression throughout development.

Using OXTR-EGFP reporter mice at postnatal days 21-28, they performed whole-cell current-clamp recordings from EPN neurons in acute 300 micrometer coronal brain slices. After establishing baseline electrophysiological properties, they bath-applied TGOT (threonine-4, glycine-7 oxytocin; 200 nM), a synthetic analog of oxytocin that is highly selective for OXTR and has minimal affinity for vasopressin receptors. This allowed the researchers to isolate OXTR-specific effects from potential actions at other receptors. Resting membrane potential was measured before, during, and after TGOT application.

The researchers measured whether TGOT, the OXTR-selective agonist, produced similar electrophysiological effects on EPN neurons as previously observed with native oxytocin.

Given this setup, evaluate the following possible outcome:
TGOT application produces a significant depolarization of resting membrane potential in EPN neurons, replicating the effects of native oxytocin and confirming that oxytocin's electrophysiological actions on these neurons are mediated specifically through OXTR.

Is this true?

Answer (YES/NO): YES